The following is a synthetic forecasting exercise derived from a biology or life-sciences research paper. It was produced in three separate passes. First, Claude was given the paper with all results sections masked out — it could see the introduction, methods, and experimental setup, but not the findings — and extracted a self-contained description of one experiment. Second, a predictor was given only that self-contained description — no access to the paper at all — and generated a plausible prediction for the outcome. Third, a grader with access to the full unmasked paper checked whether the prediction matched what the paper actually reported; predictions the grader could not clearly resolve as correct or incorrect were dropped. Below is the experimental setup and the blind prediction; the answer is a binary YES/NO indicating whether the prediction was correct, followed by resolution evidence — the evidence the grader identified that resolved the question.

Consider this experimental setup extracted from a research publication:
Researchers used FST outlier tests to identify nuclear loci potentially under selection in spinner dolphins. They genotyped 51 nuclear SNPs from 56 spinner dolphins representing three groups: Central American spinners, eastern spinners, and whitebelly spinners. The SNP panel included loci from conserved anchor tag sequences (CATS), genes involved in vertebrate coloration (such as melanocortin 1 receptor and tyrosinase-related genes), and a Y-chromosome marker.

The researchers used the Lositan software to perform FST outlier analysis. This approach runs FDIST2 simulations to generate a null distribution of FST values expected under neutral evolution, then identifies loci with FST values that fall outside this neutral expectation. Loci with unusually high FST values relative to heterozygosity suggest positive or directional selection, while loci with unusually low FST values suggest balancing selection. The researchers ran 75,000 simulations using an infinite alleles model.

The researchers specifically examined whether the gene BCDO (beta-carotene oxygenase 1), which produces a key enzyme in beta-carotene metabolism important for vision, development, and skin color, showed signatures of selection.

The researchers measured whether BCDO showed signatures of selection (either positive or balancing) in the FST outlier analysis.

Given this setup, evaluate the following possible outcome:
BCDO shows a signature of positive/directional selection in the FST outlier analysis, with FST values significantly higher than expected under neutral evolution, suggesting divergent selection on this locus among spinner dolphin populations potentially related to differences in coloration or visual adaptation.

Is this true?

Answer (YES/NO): YES